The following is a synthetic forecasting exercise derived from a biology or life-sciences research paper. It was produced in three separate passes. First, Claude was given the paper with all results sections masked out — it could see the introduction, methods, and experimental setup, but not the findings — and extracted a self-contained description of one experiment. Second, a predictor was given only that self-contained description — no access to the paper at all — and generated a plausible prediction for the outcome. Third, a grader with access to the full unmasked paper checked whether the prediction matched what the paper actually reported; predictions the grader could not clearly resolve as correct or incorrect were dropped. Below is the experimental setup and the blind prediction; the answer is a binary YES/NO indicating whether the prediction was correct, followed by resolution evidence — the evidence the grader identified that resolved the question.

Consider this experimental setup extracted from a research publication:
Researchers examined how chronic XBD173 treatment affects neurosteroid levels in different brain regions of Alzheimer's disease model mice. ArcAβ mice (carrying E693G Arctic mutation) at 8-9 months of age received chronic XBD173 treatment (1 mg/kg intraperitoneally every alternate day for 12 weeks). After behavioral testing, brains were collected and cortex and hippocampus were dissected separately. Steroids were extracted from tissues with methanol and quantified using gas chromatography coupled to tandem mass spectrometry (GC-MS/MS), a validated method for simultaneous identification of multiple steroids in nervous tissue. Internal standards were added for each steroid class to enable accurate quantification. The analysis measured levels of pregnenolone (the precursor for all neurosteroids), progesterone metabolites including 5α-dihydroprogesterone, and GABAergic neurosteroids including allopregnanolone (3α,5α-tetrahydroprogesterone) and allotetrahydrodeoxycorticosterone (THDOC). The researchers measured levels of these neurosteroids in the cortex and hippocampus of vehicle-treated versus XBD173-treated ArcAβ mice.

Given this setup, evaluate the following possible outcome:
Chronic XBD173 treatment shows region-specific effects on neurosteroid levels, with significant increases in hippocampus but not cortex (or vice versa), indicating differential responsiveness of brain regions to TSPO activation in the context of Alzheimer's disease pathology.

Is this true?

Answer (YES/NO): YES